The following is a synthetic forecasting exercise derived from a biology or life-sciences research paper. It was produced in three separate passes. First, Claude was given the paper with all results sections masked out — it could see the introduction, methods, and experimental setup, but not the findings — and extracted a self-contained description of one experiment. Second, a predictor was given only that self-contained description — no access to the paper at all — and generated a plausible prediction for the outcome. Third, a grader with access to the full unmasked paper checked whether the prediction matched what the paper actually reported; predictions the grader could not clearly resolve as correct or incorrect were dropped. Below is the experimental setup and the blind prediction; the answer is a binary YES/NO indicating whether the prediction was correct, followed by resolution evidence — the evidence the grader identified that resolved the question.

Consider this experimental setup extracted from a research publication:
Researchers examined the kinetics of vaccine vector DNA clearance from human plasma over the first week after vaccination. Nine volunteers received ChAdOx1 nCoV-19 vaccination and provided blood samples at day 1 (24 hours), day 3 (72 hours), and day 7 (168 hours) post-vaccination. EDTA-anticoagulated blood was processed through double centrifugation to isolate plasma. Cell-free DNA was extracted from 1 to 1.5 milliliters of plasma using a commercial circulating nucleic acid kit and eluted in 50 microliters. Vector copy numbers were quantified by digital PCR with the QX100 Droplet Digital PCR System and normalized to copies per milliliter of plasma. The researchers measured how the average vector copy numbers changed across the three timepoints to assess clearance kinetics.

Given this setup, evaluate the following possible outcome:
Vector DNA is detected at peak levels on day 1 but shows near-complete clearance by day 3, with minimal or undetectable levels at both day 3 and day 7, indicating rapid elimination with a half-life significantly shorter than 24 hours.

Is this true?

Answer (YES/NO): NO